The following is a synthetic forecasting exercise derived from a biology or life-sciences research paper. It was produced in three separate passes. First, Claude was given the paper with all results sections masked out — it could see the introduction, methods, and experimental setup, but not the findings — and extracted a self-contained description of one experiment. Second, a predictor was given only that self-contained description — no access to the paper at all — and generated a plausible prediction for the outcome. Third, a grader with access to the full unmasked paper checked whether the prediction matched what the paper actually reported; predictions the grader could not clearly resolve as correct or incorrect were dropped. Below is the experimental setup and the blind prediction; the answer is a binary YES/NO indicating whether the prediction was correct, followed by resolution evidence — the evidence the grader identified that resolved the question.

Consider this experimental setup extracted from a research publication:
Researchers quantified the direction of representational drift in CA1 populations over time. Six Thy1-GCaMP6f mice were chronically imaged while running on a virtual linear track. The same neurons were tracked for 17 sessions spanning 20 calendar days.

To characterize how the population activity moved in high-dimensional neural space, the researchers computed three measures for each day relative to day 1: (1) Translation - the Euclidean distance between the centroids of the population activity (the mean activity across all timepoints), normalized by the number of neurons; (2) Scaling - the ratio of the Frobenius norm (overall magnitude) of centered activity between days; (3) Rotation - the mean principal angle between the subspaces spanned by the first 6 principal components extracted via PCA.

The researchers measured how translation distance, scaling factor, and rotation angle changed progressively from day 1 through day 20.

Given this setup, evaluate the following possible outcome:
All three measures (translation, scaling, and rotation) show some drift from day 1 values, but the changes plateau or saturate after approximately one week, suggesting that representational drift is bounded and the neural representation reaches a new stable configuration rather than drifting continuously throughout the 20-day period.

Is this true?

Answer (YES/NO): NO